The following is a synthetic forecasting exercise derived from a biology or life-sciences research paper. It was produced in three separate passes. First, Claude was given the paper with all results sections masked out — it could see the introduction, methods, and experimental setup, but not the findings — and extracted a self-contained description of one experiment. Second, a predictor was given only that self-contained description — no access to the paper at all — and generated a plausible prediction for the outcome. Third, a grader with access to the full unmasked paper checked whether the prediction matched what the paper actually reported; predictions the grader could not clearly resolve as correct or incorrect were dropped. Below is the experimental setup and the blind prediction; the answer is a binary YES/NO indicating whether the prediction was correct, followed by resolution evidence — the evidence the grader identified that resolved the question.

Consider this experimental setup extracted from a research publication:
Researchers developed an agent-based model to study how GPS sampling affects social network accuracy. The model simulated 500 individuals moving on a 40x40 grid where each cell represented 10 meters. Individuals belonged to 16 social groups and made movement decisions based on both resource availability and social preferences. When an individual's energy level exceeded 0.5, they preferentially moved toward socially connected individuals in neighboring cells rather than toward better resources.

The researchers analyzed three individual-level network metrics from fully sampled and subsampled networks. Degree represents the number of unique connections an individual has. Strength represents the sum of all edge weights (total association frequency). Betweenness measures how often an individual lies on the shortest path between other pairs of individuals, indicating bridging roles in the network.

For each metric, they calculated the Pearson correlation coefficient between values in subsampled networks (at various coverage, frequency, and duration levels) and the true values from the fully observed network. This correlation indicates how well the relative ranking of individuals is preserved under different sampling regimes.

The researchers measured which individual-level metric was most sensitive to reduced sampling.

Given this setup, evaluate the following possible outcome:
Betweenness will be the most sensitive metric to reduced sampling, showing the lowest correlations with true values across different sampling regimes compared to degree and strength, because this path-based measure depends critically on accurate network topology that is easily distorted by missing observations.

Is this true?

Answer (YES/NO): YES